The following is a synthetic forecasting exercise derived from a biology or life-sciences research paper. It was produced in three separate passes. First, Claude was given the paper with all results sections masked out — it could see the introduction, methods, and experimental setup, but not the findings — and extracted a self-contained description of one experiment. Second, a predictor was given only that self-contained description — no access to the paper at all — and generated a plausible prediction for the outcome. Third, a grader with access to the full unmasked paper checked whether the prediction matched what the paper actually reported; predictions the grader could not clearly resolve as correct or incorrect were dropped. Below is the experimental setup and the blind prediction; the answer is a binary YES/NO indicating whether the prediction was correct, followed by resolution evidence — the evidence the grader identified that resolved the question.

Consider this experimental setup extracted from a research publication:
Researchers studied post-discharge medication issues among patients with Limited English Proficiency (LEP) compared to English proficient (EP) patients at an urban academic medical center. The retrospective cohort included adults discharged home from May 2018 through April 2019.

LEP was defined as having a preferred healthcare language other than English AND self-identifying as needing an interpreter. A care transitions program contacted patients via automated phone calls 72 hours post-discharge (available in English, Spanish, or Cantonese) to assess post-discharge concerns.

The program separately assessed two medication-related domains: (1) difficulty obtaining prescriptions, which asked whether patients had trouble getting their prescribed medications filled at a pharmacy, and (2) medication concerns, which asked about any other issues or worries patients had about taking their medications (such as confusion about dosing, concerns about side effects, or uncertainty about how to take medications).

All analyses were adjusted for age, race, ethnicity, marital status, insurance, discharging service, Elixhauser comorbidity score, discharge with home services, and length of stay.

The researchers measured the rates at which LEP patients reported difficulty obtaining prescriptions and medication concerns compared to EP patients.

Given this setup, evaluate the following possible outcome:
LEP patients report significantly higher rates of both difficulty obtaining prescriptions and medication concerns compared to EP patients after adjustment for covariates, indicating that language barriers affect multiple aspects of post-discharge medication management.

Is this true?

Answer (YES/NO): YES